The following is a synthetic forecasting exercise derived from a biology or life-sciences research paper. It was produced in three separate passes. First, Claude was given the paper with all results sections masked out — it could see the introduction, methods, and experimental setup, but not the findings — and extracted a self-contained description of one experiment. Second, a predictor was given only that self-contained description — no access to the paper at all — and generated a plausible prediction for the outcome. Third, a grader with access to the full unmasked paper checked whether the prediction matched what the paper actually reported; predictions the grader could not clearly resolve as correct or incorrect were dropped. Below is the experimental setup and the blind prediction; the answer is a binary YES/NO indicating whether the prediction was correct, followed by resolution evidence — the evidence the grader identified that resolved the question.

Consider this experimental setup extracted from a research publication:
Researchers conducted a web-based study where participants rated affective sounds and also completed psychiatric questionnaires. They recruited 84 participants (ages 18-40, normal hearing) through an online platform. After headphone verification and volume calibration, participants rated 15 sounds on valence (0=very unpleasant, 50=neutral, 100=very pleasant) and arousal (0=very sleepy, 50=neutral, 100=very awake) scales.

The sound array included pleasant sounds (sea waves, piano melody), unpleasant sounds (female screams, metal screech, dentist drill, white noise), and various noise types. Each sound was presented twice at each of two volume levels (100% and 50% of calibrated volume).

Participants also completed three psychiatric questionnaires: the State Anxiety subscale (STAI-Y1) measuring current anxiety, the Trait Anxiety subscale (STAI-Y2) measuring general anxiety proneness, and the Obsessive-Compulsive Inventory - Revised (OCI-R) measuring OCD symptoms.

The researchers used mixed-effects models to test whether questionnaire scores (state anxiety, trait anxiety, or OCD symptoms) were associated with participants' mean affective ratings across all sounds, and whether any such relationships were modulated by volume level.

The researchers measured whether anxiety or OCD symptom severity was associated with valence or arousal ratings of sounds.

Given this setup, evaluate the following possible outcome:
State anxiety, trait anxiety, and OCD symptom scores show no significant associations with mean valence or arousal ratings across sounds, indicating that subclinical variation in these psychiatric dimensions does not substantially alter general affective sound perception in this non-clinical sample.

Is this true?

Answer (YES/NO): YES